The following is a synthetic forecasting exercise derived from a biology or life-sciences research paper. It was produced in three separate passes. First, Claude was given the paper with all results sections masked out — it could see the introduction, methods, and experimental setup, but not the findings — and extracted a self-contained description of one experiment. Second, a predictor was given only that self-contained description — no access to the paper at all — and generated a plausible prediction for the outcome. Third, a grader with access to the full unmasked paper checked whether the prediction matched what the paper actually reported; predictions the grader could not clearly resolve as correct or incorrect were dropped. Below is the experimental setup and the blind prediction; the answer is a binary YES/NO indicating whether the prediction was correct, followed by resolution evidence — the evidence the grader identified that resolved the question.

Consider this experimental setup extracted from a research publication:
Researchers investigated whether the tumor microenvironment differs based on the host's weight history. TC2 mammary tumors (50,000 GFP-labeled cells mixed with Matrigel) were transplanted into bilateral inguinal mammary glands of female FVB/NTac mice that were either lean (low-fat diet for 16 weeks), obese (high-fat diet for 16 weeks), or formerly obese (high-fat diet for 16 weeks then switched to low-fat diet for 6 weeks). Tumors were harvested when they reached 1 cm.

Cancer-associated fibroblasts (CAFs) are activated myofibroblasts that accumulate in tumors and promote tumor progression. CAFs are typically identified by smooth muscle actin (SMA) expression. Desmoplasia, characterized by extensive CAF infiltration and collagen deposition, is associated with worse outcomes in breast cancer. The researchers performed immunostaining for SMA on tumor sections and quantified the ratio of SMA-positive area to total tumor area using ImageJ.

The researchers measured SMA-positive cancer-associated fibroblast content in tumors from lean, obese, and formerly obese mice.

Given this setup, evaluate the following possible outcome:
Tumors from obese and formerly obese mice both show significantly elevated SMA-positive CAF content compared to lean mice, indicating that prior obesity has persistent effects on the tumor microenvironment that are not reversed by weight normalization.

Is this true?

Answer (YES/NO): NO